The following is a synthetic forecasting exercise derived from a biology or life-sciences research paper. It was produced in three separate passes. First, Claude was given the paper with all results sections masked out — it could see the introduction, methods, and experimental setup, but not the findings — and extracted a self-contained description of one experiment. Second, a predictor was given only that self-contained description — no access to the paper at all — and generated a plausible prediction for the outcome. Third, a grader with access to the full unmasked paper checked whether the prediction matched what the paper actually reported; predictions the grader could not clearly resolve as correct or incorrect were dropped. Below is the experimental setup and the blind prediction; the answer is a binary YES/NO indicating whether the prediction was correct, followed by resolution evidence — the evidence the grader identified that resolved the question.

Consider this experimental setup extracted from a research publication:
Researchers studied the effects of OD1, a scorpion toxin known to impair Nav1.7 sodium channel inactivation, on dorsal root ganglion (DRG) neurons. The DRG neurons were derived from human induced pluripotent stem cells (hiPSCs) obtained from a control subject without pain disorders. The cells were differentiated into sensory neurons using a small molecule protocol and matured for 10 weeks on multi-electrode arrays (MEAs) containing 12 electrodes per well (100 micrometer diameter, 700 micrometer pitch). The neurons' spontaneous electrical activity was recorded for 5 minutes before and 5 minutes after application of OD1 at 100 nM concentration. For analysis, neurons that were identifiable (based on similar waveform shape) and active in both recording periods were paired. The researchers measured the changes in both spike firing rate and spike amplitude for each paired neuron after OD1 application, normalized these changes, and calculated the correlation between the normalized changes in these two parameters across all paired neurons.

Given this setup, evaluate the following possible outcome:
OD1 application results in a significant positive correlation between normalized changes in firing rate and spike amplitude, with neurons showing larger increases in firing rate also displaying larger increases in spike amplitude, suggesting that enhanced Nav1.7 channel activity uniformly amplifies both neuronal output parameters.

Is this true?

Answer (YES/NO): YES